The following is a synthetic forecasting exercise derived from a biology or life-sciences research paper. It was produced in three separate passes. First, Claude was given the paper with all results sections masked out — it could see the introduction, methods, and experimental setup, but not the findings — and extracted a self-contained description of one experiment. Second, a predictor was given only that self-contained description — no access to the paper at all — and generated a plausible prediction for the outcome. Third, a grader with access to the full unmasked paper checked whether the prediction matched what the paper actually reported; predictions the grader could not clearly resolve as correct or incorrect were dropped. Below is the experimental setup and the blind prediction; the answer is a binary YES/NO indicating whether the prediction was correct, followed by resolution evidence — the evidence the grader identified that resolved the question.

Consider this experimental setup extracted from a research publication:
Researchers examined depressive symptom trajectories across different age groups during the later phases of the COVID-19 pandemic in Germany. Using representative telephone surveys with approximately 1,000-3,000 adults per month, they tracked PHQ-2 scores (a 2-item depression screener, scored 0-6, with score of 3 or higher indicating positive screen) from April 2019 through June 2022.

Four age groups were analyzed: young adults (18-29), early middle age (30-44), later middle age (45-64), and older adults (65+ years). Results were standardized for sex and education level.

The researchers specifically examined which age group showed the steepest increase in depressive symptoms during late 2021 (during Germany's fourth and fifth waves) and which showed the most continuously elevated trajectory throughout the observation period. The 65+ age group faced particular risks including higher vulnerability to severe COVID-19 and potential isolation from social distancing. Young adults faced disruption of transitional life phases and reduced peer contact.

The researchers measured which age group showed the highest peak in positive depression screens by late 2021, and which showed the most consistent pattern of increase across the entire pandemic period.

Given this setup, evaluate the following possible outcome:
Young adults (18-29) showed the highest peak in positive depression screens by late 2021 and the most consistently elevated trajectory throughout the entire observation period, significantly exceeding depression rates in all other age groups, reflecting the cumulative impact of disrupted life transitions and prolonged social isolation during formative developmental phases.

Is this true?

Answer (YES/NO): NO